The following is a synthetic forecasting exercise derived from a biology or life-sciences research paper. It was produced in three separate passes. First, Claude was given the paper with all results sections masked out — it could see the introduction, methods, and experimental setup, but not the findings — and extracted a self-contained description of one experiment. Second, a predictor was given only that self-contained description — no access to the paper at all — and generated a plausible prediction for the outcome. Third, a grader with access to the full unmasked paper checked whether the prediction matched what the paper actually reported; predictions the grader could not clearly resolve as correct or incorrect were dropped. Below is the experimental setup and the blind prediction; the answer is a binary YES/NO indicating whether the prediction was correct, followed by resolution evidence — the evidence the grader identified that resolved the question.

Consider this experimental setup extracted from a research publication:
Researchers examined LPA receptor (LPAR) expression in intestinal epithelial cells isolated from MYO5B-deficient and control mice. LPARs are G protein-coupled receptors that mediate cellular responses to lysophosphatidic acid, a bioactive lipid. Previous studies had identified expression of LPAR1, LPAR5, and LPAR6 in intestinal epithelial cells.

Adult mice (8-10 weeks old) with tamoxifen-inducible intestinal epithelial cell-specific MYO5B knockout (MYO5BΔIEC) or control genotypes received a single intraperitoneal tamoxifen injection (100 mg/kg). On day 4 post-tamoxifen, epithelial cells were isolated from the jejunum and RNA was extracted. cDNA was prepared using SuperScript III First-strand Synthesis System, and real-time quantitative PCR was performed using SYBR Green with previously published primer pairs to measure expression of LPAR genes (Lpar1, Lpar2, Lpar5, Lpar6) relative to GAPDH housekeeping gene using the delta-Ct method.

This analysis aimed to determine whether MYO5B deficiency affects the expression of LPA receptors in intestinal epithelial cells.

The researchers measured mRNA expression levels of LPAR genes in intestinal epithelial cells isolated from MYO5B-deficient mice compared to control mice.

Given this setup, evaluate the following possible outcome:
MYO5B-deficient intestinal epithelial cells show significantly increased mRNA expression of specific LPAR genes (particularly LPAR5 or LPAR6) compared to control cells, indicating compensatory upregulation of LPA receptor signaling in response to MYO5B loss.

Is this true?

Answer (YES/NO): NO